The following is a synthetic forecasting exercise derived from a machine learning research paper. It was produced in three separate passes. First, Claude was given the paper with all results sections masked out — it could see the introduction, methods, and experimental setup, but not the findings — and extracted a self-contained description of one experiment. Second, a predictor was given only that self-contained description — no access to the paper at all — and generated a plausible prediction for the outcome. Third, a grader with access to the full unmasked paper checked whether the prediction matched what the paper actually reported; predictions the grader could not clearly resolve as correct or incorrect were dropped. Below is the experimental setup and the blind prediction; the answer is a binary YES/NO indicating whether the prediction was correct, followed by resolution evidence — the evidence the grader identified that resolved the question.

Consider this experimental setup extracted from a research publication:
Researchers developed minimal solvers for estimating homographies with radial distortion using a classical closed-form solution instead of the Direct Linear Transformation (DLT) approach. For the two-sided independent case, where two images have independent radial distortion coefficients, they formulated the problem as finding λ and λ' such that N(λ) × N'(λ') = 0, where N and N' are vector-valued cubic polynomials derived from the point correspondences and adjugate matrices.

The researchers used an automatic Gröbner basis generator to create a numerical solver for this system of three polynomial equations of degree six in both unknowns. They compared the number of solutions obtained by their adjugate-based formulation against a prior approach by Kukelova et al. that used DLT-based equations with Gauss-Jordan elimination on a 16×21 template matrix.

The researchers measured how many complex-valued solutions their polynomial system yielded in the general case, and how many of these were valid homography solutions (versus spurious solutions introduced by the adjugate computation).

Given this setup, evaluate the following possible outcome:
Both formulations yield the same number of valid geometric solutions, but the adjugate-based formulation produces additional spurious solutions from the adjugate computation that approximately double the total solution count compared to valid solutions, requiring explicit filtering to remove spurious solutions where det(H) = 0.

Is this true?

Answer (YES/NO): YES